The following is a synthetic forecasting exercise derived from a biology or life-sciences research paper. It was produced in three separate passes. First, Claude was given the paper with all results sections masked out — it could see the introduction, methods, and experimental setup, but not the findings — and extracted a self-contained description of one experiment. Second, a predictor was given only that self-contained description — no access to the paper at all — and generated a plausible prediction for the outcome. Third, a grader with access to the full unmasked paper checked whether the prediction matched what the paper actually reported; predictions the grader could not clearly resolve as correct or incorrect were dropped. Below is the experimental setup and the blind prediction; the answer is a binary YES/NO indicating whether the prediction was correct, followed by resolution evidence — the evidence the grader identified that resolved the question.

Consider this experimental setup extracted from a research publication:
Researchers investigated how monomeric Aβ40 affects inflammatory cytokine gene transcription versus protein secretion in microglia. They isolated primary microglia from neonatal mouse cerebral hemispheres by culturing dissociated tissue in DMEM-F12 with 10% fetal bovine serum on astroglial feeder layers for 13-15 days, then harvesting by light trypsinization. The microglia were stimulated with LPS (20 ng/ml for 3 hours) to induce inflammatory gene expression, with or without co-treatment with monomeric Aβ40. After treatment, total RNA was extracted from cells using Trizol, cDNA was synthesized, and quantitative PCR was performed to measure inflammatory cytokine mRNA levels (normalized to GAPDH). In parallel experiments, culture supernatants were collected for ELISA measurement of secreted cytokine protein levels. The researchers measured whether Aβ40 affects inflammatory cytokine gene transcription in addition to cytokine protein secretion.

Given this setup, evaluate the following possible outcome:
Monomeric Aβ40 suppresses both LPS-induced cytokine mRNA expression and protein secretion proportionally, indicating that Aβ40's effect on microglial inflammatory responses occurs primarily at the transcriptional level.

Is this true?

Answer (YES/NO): YES